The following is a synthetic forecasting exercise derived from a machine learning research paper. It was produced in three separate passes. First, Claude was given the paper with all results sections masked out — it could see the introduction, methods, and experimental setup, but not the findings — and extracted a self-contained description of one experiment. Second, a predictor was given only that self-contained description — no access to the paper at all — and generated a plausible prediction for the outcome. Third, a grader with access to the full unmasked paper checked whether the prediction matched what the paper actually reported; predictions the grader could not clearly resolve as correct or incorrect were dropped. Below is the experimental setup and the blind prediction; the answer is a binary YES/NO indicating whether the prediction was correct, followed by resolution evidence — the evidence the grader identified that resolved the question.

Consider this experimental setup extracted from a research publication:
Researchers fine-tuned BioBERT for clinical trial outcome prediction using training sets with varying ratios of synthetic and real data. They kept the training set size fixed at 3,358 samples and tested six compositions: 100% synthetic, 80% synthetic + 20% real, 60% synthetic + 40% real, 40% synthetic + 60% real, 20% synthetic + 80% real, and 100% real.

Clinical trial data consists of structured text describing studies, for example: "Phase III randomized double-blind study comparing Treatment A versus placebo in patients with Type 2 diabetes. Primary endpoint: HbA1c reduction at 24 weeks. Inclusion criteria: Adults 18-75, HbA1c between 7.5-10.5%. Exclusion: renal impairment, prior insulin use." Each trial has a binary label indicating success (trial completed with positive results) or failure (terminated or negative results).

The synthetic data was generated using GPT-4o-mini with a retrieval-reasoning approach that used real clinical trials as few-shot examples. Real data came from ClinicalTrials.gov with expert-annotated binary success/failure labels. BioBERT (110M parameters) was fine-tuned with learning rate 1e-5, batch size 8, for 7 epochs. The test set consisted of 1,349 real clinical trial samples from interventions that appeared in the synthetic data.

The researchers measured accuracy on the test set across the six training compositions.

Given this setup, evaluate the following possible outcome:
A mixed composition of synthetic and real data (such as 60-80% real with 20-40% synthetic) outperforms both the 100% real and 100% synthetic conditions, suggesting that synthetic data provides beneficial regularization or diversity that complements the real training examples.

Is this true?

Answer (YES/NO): NO